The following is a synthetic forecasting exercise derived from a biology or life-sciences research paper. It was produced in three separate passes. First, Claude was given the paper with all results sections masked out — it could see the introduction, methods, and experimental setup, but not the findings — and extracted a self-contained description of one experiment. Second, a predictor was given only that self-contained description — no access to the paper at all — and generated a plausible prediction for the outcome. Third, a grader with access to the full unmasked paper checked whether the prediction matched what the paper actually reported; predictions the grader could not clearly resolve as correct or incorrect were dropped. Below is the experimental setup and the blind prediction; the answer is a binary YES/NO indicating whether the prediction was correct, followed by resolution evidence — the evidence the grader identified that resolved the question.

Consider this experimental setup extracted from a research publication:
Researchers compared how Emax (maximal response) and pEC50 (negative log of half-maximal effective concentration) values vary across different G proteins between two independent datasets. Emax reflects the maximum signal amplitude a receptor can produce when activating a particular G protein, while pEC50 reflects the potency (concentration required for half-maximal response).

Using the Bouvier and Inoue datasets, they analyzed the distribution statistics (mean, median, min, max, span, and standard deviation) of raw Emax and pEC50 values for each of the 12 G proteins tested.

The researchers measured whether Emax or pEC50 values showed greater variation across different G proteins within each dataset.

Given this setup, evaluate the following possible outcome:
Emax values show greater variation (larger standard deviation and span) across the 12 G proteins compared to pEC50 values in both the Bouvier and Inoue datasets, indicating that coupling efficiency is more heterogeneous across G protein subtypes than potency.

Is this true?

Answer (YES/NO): YES